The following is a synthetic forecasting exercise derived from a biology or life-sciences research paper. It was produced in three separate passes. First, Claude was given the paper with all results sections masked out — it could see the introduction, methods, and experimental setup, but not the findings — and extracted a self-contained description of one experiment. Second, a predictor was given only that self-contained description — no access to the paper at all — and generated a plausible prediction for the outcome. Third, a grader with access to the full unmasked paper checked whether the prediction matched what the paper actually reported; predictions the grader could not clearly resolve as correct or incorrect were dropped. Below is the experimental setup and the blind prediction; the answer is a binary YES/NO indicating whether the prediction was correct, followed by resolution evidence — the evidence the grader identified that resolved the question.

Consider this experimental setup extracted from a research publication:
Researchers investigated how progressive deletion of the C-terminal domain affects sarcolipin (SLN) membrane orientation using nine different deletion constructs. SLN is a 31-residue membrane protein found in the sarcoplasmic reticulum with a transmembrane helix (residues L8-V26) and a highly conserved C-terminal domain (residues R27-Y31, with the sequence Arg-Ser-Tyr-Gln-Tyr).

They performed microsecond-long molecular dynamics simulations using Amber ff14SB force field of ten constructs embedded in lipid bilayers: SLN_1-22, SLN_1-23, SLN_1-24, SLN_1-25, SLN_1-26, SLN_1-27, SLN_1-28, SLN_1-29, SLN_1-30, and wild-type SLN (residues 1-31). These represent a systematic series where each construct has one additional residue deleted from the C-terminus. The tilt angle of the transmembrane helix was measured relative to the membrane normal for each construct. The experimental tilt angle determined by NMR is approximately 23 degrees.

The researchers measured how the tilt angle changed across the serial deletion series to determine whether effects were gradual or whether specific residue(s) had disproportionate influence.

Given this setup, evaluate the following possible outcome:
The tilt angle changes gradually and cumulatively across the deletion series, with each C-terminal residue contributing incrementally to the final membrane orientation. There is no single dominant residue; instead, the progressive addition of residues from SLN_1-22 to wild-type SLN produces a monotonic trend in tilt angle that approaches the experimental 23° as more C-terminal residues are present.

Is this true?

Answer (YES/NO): YES